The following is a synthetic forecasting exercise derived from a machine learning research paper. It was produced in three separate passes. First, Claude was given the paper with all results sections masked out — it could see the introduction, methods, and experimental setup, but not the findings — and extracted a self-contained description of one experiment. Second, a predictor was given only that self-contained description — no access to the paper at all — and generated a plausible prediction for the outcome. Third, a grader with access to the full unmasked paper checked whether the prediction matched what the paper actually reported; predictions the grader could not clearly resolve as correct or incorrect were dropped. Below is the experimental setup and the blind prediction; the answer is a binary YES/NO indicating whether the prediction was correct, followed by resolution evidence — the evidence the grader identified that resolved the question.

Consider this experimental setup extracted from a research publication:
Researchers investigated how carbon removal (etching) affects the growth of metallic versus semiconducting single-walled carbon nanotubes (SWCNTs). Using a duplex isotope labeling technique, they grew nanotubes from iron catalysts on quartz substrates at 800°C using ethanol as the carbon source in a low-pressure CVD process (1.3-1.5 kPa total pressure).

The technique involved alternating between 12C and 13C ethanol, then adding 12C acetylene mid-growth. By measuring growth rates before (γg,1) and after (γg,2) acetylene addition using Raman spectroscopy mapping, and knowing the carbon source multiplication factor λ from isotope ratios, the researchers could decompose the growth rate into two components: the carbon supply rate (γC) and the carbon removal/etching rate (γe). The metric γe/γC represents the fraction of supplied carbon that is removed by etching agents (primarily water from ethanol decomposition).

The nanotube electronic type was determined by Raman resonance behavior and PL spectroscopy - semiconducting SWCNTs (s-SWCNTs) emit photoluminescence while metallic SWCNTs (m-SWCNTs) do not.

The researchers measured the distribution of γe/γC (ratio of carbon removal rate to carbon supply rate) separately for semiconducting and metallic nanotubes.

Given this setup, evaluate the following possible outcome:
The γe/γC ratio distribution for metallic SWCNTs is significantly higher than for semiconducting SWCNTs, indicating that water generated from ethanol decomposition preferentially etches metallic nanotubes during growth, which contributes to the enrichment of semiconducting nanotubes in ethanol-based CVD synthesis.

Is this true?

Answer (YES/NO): YES